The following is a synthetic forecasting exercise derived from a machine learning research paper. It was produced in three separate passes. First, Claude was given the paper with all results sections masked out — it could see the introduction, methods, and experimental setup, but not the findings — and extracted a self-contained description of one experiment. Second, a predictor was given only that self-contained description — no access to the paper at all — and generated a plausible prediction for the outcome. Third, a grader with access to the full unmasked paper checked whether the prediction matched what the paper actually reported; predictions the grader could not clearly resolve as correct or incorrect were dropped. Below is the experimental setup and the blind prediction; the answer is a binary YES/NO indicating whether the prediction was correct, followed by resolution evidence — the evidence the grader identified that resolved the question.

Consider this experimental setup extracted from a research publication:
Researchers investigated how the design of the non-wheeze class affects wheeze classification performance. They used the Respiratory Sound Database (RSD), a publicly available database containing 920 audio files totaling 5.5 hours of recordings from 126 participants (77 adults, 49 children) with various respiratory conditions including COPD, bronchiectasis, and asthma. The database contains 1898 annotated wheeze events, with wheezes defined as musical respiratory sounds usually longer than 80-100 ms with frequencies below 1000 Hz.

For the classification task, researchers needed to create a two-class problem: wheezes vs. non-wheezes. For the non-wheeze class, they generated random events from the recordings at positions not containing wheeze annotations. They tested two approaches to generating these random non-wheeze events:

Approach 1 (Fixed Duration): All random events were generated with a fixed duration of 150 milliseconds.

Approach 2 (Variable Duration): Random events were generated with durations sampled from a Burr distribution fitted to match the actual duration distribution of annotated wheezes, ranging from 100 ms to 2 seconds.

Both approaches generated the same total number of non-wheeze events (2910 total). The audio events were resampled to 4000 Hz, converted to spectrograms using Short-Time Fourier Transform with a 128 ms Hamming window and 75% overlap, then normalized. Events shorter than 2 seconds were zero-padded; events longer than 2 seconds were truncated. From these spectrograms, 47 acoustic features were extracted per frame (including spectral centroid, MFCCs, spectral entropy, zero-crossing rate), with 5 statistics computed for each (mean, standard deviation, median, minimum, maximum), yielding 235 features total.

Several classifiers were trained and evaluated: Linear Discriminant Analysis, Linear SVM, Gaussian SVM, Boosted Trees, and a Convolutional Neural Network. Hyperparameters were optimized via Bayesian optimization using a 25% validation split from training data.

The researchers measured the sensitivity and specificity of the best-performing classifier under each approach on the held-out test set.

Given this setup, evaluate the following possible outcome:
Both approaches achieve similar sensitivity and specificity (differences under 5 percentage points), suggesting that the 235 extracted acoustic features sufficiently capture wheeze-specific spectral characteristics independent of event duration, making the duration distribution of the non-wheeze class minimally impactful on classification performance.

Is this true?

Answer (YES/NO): NO